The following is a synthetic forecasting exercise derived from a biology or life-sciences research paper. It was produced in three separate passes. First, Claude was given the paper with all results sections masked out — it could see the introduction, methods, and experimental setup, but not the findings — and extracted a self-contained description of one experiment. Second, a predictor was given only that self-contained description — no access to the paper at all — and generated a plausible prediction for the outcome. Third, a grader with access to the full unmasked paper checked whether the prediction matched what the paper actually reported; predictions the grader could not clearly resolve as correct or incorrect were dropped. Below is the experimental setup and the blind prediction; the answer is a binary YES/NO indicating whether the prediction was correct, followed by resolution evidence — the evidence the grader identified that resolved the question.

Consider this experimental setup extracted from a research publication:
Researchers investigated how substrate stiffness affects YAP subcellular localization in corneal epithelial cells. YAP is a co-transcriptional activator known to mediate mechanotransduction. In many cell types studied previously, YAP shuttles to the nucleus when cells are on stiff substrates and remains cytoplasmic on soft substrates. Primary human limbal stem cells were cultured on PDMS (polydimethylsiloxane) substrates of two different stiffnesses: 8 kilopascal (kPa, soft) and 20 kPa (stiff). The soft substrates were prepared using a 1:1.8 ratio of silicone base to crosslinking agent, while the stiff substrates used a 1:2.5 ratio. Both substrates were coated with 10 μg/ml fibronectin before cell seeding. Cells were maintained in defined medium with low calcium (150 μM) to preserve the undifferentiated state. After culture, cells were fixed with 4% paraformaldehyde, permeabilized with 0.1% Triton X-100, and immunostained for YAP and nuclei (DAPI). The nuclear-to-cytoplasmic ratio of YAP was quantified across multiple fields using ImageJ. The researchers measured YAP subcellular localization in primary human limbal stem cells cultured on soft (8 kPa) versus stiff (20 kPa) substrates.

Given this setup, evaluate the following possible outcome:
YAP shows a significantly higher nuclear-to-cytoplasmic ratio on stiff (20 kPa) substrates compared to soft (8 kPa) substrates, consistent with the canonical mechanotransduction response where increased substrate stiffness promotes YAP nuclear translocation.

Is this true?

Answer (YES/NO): NO